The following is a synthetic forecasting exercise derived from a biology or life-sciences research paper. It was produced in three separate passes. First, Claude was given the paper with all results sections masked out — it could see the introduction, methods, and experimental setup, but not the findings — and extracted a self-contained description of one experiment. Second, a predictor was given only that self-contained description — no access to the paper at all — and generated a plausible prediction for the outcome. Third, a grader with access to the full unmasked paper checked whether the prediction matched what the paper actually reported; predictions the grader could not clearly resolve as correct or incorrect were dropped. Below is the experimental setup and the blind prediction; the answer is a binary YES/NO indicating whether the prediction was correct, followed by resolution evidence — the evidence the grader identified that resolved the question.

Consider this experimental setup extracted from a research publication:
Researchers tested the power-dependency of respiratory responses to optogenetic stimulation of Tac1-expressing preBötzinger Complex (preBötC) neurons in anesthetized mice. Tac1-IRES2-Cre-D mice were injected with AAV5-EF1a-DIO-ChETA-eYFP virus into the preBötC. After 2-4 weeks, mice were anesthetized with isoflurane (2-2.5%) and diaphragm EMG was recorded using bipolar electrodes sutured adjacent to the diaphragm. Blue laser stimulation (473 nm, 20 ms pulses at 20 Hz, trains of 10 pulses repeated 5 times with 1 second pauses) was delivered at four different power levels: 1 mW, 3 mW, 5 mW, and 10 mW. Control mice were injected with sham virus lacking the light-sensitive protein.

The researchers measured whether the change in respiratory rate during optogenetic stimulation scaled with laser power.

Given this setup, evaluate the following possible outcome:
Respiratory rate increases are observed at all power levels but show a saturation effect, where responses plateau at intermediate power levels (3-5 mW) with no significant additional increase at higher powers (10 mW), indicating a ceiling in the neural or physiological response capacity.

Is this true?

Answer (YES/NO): NO